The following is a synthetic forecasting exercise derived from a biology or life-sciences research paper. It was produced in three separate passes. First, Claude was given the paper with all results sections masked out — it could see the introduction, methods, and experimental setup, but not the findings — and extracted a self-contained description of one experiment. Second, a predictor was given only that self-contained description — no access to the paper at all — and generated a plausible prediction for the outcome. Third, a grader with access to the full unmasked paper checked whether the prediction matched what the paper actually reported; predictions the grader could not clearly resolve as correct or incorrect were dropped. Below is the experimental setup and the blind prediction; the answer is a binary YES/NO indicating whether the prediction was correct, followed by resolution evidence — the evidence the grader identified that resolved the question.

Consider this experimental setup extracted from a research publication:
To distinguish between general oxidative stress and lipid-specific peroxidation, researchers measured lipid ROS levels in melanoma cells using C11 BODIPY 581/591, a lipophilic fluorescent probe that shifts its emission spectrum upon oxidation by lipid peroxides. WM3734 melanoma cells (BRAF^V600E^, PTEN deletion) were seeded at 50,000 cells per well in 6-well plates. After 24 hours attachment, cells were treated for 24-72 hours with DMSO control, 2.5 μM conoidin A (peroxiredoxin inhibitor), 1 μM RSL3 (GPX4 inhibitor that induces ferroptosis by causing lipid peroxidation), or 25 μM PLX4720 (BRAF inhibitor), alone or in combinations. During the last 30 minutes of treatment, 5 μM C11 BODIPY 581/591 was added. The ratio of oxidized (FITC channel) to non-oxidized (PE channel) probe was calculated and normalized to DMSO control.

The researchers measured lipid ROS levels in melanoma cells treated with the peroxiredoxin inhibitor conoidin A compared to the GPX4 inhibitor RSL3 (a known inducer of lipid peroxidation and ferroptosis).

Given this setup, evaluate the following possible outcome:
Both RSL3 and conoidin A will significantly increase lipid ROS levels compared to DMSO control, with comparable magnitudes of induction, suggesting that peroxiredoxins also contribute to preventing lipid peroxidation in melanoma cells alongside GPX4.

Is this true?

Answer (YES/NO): NO